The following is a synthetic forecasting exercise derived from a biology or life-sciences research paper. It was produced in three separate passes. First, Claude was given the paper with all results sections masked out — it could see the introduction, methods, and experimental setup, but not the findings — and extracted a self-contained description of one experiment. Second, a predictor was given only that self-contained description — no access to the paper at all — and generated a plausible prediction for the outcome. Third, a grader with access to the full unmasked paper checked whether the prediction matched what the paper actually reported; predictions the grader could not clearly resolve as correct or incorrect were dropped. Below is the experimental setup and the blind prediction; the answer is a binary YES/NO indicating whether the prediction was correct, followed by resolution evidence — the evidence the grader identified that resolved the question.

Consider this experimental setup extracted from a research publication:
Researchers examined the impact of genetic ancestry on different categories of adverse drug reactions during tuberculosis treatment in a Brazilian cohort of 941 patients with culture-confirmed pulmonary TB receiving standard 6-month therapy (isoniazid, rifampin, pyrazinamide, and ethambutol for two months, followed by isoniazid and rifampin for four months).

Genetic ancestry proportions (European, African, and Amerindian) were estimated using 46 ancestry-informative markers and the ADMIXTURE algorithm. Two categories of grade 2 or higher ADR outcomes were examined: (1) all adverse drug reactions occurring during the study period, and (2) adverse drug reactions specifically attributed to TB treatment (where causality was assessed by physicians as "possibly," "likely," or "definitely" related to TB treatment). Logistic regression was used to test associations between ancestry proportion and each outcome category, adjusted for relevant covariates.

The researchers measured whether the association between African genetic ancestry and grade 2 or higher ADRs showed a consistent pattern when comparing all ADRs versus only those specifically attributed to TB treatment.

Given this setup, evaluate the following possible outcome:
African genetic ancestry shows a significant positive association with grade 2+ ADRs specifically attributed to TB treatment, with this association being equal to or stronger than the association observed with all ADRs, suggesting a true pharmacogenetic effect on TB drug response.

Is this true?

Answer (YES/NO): NO